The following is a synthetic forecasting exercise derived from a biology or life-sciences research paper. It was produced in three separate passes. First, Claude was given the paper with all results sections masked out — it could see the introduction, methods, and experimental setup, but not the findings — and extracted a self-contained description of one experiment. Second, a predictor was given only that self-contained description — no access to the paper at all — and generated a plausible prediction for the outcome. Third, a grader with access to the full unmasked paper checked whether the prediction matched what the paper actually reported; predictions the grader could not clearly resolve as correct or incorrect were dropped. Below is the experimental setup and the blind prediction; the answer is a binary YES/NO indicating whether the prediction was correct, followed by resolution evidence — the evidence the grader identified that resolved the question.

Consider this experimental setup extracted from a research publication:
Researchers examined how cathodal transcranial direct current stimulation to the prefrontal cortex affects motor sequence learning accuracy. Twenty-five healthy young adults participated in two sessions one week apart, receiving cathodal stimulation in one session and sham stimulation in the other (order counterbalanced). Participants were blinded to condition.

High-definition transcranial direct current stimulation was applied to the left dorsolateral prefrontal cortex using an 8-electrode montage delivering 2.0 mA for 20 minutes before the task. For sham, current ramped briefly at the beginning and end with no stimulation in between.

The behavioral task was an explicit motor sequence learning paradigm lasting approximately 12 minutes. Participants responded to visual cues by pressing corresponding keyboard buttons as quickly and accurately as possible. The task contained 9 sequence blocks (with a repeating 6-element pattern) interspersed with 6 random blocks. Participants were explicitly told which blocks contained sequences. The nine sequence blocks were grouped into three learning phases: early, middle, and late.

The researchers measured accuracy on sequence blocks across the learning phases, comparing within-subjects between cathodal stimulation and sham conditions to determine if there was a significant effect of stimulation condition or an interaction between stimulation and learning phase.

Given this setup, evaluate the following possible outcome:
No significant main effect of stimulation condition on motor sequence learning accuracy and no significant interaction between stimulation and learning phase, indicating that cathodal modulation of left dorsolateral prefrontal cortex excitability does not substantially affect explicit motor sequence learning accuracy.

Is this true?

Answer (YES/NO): YES